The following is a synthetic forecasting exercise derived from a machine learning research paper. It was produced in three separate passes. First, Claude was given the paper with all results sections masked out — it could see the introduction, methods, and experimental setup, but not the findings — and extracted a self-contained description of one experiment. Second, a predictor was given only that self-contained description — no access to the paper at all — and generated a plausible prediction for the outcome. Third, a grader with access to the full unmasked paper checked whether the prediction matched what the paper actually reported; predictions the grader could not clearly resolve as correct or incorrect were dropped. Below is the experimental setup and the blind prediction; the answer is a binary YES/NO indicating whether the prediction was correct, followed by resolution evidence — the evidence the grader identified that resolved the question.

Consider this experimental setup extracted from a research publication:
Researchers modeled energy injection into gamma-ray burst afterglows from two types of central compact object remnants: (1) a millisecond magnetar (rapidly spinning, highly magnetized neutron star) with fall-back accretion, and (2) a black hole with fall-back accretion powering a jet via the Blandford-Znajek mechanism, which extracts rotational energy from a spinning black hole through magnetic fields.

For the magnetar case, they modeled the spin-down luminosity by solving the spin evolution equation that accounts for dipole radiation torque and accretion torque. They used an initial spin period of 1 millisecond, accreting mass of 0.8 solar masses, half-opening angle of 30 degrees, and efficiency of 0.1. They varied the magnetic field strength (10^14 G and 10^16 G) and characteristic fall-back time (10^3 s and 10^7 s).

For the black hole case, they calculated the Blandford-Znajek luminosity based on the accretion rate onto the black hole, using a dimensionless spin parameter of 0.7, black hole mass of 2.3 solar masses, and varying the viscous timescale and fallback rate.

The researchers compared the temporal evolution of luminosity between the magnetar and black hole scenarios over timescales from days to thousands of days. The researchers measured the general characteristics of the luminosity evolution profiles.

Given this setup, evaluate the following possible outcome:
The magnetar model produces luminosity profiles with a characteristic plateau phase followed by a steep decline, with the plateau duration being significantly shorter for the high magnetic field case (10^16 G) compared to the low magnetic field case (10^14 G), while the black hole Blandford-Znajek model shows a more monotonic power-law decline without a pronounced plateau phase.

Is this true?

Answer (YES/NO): NO